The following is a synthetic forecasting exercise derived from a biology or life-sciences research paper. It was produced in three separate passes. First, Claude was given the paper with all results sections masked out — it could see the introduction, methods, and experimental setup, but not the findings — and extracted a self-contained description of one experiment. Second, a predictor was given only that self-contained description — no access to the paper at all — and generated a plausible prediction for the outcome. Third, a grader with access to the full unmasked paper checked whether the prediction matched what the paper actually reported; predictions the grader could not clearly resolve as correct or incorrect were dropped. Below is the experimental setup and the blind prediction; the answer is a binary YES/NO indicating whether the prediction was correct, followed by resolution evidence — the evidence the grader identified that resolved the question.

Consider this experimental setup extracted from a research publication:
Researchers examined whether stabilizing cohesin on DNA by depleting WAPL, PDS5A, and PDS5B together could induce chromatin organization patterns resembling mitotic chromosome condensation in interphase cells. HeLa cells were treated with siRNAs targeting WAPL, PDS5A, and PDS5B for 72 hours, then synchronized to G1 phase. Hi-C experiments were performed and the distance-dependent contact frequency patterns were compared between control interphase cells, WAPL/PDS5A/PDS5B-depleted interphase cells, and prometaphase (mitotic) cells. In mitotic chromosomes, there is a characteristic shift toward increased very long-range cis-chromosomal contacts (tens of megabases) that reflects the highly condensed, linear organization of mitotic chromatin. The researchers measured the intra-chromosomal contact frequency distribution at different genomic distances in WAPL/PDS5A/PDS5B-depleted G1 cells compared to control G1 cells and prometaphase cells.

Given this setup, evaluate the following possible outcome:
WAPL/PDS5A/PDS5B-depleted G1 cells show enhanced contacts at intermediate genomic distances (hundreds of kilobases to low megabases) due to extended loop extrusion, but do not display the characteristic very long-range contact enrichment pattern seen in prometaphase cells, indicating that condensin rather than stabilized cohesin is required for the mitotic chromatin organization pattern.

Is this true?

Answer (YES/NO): YES